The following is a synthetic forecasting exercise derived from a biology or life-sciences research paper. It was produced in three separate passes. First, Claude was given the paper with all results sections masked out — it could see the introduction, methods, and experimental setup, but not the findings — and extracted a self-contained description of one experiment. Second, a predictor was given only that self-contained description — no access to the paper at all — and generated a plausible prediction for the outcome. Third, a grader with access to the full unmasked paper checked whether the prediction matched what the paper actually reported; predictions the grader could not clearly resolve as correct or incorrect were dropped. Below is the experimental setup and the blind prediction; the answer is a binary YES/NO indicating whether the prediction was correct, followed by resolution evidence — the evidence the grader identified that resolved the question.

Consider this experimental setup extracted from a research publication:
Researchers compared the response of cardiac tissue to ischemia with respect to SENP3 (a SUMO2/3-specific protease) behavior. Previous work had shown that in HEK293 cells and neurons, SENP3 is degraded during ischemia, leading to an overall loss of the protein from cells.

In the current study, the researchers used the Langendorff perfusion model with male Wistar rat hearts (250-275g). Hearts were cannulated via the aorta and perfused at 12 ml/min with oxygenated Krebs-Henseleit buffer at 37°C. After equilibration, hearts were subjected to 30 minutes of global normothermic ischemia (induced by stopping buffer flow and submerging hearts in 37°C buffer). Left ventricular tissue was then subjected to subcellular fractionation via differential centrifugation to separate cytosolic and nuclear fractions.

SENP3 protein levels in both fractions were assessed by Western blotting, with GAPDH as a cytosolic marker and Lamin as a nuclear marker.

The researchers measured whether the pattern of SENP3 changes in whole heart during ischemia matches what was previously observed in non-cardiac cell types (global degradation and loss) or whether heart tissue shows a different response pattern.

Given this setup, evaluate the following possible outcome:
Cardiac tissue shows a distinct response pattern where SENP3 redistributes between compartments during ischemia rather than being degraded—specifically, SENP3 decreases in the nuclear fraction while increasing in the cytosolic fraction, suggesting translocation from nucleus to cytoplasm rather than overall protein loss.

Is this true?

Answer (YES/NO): NO